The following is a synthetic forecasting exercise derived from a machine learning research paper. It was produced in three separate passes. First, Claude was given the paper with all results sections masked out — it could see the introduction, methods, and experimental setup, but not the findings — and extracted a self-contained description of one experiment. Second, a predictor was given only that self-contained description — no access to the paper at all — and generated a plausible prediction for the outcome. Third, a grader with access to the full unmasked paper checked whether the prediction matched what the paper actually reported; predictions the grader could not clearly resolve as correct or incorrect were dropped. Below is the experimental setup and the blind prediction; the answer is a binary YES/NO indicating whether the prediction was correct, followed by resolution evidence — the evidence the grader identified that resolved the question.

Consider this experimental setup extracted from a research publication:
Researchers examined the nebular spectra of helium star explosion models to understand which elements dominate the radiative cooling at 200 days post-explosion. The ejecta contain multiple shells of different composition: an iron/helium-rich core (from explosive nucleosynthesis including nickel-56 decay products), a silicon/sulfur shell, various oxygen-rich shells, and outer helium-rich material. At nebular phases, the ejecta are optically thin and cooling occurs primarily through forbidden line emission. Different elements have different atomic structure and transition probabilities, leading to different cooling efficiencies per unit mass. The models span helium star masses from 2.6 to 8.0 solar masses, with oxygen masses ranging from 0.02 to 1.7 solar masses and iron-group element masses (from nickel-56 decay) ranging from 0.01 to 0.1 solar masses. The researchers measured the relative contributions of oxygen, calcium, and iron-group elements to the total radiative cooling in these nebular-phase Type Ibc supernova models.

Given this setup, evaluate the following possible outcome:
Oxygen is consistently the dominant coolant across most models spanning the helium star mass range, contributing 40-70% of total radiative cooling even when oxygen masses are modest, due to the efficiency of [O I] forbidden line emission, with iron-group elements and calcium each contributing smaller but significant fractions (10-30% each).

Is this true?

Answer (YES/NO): NO